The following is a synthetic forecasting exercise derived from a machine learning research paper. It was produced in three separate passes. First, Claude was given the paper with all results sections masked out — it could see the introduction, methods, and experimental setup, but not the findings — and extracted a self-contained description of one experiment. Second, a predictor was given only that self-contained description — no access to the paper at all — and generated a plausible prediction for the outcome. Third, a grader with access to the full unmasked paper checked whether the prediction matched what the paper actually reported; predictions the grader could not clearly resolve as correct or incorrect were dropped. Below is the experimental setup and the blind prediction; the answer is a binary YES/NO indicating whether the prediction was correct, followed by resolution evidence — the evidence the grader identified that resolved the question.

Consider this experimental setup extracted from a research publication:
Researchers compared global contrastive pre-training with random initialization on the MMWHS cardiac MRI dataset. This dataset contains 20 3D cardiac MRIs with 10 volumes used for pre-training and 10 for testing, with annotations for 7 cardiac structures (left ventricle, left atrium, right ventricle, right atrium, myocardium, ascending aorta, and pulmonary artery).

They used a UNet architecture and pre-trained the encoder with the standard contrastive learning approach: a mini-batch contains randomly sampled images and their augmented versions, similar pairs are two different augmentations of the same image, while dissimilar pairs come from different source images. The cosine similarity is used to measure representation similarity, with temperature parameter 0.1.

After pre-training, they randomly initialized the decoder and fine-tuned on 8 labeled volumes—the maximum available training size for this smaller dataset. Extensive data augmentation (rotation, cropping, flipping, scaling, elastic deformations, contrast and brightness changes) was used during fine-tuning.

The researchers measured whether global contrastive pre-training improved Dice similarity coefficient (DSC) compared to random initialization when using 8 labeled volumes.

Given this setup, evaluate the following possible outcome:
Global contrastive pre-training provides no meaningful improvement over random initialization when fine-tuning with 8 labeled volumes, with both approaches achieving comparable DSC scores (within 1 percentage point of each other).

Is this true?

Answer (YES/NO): YES